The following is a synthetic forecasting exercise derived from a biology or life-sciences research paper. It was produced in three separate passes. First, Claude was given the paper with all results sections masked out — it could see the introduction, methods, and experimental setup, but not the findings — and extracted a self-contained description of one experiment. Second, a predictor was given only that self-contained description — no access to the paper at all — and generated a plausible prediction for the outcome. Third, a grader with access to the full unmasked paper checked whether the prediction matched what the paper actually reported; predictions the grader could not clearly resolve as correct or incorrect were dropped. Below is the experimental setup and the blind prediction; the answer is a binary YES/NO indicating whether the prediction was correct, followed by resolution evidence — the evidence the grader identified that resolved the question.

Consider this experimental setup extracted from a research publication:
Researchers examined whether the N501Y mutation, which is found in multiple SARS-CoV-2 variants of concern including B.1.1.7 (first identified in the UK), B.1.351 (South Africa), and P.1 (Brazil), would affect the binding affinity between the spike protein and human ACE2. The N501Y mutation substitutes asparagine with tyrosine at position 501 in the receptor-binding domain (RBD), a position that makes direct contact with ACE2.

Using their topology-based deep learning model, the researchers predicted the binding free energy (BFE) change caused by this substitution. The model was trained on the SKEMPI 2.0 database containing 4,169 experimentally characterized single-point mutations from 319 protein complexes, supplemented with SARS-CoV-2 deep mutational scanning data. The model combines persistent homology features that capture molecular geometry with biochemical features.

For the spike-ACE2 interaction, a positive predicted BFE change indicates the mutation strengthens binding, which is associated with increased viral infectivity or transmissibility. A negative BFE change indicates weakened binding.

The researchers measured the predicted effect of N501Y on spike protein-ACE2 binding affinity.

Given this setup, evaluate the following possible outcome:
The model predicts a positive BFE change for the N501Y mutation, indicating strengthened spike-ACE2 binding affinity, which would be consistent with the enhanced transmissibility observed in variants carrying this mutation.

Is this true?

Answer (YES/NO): YES